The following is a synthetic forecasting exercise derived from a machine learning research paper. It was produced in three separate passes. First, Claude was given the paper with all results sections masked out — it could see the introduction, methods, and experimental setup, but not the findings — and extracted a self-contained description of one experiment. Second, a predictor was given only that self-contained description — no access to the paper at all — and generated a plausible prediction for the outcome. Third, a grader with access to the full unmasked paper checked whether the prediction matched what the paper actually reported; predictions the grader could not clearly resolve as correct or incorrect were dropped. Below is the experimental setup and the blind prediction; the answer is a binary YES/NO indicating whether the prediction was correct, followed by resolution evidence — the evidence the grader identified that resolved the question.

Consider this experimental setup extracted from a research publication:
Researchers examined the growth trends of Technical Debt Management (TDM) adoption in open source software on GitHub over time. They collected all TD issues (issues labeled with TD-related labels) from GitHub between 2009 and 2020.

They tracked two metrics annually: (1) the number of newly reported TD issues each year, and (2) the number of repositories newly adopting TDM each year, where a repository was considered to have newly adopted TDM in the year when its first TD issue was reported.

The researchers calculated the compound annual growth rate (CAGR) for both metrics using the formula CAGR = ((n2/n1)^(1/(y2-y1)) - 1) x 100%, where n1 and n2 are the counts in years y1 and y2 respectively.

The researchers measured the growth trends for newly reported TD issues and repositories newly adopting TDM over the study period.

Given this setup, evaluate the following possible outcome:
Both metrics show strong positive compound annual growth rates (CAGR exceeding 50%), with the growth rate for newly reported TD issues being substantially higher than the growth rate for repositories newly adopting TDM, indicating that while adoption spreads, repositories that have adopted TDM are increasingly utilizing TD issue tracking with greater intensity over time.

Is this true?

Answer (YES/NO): YES